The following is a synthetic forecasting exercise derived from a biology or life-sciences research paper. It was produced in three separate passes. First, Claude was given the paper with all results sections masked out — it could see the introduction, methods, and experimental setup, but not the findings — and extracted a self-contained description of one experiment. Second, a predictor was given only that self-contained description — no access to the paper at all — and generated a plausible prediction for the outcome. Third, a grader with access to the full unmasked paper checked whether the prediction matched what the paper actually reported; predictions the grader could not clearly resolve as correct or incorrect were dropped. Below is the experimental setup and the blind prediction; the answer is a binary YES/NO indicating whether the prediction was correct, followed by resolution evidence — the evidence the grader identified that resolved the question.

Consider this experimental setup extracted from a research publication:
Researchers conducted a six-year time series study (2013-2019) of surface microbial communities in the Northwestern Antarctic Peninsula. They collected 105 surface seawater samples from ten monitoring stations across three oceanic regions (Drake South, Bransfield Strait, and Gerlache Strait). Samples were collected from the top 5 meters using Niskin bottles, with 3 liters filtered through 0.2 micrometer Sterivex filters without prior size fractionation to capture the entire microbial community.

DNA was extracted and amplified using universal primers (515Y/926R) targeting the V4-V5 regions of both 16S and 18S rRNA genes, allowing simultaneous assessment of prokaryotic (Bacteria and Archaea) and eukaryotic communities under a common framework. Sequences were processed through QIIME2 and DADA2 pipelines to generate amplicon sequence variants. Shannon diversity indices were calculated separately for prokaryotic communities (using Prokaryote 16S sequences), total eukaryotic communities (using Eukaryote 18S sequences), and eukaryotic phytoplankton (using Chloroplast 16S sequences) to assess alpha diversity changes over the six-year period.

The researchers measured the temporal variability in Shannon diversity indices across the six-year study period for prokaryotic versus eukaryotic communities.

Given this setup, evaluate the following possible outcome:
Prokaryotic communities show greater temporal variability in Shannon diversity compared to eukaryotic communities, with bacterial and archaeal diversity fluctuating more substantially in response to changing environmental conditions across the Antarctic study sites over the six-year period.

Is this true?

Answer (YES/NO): NO